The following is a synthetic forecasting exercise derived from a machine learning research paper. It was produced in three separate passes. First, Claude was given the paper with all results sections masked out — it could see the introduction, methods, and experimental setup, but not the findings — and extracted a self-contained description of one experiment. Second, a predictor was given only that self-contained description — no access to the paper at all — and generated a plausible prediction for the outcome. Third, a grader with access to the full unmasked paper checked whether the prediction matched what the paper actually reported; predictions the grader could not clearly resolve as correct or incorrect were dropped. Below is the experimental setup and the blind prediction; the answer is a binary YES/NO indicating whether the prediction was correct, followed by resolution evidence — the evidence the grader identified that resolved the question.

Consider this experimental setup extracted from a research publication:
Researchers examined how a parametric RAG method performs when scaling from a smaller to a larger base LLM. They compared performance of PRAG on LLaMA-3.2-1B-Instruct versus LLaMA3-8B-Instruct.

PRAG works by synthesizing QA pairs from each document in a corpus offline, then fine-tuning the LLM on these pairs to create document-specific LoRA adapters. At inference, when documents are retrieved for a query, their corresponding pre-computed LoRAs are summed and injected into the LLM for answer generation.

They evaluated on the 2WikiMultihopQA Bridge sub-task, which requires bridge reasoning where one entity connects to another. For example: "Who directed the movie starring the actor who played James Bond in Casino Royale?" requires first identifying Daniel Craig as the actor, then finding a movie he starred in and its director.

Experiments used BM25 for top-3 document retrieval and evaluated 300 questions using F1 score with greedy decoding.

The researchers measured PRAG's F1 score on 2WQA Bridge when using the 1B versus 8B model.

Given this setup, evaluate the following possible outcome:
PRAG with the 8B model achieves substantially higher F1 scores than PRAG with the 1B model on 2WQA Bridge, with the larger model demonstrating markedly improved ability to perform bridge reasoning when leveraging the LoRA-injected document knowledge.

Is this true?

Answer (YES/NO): NO